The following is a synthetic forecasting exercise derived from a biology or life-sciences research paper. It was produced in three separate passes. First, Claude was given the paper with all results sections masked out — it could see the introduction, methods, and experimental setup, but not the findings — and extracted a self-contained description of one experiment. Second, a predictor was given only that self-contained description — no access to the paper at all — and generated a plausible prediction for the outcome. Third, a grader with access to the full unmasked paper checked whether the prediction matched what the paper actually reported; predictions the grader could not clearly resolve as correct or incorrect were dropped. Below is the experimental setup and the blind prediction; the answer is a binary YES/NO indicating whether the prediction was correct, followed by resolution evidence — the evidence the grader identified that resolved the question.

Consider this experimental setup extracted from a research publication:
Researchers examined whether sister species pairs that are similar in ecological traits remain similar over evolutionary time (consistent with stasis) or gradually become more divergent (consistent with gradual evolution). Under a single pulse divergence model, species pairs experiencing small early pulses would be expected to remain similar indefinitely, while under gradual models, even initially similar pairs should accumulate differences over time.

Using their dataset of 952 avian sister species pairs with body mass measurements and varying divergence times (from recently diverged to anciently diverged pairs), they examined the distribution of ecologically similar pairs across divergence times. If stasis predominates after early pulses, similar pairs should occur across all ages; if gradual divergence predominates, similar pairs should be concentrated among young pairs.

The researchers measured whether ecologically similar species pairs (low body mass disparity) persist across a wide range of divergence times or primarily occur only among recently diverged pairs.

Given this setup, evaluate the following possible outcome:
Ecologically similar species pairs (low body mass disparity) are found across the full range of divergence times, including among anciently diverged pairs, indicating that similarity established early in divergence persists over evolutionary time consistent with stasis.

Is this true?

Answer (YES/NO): YES